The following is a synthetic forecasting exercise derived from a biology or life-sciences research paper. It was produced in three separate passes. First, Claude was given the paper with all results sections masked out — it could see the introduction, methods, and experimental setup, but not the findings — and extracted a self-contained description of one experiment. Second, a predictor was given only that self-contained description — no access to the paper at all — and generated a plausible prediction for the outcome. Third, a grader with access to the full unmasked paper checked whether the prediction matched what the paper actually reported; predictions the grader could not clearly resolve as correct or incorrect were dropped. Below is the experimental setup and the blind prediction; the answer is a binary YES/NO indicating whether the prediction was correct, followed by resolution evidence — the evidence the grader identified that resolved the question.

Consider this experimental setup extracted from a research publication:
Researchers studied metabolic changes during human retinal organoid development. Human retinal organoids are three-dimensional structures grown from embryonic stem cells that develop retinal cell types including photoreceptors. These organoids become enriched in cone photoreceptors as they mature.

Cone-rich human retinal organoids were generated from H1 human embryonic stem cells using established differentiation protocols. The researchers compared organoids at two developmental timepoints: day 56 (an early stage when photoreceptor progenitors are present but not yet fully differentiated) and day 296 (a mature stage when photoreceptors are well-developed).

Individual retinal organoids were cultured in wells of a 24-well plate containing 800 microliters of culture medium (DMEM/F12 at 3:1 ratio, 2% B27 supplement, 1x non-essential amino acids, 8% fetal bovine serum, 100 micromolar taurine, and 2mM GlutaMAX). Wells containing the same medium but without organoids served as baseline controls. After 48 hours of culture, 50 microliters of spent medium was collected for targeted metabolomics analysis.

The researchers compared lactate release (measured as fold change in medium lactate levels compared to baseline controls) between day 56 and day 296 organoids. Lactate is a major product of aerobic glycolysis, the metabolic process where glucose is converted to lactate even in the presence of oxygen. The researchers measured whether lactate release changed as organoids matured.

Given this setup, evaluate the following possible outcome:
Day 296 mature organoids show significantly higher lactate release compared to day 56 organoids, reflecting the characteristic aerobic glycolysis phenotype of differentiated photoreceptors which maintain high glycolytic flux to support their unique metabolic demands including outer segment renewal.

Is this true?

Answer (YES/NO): NO